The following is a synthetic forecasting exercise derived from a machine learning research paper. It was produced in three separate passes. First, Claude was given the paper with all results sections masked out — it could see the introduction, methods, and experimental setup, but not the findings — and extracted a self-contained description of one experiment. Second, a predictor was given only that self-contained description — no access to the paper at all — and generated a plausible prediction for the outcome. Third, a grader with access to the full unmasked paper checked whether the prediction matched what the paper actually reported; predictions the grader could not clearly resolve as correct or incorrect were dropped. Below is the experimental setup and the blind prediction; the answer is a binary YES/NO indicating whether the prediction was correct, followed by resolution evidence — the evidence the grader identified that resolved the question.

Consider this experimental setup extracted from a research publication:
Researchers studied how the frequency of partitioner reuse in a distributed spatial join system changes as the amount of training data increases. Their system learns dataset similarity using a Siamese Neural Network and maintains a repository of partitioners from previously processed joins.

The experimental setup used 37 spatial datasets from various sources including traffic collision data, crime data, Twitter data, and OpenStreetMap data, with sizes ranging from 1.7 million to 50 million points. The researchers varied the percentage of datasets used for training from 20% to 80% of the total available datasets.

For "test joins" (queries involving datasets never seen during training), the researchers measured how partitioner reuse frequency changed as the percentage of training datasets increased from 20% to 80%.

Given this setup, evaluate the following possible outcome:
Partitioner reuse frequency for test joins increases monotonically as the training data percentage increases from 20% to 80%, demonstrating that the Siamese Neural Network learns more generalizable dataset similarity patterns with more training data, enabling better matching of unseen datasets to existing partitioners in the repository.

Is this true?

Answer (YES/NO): NO